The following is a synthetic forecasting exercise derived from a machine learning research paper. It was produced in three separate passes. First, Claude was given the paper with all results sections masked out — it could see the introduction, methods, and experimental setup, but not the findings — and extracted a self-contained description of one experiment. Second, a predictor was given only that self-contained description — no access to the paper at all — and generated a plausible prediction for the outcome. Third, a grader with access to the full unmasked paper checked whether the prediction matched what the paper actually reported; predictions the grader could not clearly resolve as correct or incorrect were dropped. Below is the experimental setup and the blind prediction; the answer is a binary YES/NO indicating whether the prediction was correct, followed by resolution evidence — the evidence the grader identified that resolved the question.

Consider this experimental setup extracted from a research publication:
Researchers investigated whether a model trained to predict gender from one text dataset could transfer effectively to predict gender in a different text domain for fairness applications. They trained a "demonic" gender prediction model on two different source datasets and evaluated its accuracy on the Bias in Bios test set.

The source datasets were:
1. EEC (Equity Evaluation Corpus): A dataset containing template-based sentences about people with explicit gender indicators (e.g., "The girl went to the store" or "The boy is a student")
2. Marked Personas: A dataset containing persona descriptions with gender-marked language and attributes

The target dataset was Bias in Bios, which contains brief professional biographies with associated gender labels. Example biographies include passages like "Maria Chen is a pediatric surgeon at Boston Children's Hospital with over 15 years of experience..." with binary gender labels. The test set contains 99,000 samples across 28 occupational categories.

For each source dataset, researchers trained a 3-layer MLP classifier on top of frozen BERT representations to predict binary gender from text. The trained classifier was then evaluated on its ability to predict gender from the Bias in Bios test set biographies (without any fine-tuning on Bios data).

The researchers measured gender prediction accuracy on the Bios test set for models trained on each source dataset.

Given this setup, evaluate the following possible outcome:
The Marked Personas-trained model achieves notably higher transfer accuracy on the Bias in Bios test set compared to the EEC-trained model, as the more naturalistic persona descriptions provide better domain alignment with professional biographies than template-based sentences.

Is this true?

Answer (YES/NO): NO